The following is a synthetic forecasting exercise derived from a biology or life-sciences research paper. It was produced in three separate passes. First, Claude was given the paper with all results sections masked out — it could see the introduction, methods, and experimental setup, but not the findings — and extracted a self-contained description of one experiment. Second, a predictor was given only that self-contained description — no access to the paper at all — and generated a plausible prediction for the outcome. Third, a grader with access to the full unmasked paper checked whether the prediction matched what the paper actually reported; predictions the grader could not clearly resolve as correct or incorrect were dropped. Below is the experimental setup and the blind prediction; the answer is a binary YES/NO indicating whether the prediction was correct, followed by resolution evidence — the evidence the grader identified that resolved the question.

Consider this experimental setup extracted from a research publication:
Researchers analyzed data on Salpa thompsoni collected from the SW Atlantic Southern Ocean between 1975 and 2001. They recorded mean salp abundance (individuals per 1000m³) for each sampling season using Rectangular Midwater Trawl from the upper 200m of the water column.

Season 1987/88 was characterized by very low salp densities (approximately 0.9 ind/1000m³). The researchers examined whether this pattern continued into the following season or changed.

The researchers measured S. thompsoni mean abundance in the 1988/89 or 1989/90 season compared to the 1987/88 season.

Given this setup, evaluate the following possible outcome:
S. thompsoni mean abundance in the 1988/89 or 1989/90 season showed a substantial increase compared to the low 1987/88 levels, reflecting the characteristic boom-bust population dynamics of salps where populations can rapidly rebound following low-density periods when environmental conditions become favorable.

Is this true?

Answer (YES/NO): YES